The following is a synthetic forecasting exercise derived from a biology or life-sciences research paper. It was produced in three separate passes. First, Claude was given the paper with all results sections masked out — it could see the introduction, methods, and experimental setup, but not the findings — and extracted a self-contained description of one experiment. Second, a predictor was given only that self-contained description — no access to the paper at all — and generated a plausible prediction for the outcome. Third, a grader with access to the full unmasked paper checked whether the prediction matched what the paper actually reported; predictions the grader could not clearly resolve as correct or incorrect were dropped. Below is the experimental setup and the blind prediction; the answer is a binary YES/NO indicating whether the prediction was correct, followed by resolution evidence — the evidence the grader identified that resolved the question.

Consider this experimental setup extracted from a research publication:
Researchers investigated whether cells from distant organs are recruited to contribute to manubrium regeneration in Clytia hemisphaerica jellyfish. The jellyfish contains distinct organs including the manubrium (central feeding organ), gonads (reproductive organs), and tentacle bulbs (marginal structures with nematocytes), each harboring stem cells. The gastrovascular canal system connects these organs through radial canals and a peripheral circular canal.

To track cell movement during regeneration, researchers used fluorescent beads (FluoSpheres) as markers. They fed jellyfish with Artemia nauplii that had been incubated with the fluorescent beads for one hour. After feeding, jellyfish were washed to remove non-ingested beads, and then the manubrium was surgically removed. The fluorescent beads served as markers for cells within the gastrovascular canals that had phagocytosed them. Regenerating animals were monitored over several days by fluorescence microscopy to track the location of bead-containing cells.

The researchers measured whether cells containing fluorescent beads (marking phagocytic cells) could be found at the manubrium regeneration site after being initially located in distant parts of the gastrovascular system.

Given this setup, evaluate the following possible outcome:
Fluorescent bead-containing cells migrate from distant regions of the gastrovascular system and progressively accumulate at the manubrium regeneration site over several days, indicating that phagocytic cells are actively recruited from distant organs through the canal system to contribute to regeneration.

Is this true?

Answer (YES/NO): NO